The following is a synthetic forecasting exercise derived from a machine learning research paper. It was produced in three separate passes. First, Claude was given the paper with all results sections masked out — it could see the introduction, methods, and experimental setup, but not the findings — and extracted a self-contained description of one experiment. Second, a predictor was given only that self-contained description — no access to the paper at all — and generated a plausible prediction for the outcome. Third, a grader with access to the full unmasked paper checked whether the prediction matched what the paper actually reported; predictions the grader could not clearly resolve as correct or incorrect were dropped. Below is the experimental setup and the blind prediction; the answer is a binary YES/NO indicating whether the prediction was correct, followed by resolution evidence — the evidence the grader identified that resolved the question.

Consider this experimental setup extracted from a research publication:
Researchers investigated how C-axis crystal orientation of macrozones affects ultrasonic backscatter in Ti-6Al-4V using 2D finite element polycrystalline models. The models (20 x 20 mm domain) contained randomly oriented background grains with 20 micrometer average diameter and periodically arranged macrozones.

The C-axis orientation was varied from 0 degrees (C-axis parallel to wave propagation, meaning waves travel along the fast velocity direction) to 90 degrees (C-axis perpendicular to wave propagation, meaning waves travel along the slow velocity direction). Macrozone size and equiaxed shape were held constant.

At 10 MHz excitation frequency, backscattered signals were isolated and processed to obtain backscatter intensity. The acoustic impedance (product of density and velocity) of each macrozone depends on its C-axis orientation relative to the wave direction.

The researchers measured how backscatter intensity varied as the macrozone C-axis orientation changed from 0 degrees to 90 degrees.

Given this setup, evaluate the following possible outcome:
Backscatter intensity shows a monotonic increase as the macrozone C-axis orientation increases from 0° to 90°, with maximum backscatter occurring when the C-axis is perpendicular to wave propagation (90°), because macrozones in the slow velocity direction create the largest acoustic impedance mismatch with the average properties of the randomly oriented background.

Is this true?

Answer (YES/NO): NO